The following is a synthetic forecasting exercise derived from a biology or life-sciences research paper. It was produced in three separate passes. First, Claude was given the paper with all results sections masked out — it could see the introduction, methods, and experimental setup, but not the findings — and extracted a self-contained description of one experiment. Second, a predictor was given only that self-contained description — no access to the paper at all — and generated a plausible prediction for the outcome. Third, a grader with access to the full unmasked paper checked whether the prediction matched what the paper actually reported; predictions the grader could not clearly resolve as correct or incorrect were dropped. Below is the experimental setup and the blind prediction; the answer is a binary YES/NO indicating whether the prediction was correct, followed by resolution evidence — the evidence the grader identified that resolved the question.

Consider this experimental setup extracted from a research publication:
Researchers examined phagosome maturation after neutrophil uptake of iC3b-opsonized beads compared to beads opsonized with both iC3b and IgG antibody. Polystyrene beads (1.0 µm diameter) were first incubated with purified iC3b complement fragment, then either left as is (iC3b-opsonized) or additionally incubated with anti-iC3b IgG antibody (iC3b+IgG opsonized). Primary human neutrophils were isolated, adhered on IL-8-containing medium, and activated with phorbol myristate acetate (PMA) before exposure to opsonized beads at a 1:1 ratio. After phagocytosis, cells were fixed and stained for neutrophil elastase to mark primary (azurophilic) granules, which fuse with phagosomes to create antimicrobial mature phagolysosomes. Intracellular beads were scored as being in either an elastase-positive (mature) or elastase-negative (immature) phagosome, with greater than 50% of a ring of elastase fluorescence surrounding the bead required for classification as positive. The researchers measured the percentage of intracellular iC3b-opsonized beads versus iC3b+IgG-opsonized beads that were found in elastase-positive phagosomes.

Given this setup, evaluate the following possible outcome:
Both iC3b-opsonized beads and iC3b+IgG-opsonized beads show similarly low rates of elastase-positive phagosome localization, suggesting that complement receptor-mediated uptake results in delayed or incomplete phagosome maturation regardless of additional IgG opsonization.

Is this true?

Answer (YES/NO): NO